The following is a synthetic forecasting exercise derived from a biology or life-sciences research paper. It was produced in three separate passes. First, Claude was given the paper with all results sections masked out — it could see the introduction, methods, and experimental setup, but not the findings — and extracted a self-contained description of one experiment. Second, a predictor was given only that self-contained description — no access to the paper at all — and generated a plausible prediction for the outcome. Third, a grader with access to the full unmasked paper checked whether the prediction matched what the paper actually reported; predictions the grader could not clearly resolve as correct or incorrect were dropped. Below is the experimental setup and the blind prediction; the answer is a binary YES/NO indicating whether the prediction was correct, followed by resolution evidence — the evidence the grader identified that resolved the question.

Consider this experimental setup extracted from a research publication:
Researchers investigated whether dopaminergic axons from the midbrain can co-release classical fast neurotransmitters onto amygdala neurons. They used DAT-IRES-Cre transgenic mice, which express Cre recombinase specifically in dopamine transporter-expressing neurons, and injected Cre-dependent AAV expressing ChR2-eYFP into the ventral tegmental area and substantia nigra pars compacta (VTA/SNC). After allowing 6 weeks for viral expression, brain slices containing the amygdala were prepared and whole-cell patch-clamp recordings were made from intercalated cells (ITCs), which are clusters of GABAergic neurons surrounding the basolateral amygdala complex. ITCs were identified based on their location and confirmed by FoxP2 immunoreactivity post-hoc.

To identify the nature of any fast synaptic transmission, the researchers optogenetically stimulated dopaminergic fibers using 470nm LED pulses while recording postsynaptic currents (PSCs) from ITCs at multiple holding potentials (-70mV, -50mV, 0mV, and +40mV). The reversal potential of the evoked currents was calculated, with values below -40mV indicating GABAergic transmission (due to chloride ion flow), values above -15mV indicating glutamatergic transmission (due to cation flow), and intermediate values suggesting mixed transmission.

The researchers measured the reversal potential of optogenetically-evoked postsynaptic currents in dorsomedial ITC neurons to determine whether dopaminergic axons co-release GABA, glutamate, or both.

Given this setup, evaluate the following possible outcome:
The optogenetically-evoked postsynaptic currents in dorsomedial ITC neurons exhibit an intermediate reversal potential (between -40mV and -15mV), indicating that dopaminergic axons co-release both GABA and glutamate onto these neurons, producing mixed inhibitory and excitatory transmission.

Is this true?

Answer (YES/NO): NO